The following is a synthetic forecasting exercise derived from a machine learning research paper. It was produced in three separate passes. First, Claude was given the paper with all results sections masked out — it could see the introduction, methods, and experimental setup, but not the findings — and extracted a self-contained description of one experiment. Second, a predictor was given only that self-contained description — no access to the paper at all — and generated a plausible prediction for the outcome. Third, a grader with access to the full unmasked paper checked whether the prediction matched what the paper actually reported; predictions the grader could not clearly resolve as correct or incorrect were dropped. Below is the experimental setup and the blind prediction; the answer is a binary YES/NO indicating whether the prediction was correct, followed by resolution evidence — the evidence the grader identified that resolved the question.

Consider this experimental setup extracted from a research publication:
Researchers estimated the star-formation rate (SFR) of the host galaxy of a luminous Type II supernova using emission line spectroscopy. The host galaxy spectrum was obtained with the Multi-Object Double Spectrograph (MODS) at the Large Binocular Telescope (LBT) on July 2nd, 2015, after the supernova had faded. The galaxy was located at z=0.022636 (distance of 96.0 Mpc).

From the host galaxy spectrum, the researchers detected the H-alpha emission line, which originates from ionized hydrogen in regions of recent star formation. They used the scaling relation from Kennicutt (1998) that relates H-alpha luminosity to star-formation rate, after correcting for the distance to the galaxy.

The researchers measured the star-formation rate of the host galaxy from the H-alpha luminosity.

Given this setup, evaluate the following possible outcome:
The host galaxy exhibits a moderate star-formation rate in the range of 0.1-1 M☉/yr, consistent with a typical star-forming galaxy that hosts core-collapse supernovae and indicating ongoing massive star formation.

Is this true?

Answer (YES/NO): NO